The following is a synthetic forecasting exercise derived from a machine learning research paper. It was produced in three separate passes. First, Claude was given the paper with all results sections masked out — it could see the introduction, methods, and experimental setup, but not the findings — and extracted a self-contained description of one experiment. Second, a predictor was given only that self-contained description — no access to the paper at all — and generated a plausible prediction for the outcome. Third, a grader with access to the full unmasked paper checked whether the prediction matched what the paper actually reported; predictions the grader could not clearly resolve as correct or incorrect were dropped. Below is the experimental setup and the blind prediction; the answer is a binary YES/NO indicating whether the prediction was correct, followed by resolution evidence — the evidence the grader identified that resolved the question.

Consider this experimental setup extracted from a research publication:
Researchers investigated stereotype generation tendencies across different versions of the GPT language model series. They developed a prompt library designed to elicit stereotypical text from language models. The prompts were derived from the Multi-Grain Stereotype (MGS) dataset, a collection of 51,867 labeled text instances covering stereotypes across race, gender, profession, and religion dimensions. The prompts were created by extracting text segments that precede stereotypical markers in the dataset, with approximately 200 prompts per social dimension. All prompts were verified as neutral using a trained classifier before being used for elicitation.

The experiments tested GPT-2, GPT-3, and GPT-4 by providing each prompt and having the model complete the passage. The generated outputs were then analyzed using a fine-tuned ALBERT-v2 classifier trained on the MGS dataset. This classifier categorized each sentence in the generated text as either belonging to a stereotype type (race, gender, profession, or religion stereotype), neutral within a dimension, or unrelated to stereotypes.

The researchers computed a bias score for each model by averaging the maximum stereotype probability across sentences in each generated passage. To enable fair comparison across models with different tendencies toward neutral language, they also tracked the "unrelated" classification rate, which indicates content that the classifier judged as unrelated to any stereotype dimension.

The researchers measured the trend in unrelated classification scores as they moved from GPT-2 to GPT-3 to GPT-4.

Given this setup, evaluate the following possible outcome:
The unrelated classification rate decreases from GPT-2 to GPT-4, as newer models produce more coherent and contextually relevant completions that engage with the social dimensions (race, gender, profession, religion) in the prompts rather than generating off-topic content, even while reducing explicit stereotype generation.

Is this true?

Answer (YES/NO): NO